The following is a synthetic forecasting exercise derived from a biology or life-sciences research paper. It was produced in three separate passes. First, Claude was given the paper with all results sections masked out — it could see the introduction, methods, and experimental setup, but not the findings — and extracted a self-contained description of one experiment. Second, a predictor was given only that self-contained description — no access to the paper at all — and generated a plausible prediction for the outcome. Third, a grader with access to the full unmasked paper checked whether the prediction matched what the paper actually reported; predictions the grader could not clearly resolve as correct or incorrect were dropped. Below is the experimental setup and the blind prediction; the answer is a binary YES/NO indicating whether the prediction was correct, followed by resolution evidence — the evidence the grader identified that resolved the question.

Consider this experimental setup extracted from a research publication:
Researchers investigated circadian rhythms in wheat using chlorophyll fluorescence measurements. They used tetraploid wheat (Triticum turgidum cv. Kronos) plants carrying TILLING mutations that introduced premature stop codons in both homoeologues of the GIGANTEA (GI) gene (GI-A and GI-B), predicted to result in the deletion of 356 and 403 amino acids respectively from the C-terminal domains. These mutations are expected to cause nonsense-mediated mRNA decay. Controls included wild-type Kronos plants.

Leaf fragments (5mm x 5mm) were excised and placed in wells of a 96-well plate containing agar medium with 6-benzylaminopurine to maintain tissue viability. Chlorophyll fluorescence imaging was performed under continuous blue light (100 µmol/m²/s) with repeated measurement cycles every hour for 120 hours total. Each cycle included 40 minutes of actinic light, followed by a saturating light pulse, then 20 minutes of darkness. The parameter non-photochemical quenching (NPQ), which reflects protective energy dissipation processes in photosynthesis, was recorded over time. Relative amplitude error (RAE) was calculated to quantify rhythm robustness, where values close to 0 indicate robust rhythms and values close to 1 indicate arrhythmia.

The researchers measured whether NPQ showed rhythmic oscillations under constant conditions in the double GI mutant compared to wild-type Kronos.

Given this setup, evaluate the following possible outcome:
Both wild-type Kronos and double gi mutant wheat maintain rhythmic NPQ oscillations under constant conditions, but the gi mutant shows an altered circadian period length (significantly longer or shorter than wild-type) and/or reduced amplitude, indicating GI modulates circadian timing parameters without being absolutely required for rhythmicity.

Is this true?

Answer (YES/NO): NO